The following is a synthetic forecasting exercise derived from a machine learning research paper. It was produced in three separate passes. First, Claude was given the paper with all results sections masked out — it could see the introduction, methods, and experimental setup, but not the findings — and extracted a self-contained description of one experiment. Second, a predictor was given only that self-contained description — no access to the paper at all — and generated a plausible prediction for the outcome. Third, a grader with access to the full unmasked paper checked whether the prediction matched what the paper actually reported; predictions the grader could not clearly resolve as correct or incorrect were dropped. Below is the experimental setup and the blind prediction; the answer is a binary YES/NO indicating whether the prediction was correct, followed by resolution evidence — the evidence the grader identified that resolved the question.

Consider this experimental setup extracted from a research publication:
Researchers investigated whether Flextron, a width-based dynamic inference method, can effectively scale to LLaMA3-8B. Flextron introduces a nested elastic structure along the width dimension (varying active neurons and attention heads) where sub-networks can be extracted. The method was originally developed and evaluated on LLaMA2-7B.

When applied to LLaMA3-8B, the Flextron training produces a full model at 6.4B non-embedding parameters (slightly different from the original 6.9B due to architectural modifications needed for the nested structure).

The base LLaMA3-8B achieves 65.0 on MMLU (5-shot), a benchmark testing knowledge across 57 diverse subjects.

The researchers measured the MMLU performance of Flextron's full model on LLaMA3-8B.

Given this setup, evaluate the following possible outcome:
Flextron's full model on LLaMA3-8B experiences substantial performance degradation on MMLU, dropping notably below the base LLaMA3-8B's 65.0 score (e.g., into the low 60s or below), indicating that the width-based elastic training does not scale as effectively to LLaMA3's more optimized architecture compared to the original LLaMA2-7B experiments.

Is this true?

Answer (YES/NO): YES